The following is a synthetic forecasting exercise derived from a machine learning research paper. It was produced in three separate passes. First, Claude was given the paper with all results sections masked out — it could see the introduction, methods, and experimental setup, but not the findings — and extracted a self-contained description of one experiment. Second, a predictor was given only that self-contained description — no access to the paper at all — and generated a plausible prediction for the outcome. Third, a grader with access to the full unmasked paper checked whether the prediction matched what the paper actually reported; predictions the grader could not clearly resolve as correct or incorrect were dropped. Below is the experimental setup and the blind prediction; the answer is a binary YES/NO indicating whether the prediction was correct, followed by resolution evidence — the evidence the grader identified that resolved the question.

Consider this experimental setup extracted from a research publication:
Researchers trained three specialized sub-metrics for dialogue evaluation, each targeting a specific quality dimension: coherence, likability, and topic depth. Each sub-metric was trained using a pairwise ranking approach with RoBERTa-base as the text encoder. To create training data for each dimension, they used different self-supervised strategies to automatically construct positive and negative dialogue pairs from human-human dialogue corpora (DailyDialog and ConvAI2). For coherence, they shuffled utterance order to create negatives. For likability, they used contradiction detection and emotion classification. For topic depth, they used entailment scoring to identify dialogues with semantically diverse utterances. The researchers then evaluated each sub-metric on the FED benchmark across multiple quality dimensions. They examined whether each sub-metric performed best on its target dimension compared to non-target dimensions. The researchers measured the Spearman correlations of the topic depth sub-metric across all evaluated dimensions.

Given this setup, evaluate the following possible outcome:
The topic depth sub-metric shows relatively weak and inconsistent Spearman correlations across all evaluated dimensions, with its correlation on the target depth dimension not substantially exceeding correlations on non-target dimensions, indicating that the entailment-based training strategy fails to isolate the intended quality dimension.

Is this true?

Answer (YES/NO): NO